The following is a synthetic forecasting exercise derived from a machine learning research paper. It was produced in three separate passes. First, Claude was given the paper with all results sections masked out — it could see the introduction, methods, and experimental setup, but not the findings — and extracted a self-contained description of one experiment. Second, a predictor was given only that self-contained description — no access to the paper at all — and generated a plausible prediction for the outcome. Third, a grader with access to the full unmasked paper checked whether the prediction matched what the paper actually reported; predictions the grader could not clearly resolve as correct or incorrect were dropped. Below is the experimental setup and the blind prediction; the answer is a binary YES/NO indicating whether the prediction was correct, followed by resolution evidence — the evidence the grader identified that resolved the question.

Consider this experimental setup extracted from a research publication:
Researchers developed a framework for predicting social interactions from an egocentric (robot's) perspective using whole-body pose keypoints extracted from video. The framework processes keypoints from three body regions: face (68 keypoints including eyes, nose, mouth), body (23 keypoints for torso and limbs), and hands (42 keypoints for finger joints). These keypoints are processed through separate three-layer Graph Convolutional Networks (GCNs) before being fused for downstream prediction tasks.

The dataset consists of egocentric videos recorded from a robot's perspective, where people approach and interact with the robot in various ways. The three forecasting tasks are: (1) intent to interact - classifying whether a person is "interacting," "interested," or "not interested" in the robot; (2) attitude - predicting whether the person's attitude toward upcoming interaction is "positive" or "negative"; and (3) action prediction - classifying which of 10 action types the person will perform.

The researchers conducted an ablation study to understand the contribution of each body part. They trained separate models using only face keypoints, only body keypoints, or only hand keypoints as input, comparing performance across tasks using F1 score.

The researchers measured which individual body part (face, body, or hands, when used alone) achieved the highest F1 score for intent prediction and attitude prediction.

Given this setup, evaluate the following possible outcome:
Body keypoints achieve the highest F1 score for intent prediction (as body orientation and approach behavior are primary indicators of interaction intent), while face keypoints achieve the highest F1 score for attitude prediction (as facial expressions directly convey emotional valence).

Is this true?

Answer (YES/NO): NO